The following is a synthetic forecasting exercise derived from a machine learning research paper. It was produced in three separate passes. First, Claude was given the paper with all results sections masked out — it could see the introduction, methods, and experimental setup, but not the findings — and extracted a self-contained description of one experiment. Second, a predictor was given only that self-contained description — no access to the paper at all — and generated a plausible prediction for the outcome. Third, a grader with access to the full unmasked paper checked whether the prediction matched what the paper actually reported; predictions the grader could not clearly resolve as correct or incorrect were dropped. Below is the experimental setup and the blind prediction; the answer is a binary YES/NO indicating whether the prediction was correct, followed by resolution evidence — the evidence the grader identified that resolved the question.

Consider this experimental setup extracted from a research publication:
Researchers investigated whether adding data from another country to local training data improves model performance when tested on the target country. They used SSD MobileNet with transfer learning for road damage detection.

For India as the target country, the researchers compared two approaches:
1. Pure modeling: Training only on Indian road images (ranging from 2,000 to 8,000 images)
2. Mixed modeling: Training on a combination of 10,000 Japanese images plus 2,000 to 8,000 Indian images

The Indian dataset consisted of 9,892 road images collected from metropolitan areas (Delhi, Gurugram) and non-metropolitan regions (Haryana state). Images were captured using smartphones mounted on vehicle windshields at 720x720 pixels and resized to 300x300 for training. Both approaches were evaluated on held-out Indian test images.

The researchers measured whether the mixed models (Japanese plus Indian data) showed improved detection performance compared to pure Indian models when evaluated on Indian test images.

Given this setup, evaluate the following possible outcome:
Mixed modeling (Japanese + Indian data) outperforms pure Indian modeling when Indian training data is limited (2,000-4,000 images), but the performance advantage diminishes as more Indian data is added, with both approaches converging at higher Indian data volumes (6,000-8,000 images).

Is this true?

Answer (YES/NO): NO